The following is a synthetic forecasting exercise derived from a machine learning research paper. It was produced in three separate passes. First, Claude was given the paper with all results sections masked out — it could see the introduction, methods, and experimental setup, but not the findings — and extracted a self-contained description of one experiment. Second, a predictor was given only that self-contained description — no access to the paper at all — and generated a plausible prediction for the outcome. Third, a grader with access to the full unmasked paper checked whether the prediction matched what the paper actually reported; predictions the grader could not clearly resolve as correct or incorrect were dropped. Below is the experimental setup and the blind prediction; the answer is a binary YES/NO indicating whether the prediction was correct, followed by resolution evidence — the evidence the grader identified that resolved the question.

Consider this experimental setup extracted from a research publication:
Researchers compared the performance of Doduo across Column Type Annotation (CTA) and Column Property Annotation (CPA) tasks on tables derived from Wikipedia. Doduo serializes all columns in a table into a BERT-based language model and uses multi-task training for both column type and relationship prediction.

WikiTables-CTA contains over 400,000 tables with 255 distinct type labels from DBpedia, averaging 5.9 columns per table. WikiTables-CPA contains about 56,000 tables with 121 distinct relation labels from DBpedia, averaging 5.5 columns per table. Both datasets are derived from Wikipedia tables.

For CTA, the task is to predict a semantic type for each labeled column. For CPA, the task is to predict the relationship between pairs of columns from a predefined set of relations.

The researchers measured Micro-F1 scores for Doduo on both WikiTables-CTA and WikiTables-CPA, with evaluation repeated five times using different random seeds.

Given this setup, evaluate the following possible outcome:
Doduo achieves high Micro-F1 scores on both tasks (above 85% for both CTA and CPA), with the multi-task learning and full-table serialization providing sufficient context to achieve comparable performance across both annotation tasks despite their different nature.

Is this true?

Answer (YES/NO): YES